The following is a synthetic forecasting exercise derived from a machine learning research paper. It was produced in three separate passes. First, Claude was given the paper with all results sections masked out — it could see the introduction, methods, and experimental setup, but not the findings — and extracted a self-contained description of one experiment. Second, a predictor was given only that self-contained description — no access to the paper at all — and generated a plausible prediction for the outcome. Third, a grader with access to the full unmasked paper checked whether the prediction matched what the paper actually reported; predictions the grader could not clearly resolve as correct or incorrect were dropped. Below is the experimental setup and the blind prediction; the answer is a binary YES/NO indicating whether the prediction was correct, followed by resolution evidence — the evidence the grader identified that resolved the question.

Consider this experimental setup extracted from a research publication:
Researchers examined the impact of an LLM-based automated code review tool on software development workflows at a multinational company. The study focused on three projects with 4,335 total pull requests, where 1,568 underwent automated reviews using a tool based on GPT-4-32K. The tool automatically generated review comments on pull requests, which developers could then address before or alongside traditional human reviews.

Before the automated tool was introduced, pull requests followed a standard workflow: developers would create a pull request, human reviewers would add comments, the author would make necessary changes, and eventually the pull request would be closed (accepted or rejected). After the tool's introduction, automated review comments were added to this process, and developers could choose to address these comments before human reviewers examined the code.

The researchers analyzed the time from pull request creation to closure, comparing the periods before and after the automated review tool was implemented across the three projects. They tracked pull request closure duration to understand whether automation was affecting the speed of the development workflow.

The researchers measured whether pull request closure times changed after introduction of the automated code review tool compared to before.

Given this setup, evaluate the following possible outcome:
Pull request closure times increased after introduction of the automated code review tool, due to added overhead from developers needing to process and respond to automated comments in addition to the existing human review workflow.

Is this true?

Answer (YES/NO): YES